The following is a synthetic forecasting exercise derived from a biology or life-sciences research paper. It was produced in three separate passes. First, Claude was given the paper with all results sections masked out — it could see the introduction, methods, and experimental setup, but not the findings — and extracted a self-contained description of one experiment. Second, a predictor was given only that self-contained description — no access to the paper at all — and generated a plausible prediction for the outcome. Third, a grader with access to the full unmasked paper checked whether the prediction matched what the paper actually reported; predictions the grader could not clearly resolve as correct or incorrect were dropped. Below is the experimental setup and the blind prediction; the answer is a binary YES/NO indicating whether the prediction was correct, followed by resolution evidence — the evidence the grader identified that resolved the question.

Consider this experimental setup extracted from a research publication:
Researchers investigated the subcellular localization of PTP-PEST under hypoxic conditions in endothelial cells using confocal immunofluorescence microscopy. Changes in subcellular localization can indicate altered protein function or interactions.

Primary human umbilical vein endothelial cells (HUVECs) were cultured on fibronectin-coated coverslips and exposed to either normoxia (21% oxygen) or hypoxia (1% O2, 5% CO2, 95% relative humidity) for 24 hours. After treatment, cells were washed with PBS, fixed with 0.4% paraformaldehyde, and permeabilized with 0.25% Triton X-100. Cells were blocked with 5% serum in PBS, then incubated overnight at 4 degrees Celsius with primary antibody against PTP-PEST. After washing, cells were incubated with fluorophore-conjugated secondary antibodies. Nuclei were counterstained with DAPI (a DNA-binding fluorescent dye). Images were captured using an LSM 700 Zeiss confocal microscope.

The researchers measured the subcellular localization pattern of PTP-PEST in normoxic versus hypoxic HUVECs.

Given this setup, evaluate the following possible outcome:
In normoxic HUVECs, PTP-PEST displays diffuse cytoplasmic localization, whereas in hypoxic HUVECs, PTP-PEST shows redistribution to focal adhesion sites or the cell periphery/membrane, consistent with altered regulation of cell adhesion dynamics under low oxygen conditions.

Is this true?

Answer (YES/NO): NO